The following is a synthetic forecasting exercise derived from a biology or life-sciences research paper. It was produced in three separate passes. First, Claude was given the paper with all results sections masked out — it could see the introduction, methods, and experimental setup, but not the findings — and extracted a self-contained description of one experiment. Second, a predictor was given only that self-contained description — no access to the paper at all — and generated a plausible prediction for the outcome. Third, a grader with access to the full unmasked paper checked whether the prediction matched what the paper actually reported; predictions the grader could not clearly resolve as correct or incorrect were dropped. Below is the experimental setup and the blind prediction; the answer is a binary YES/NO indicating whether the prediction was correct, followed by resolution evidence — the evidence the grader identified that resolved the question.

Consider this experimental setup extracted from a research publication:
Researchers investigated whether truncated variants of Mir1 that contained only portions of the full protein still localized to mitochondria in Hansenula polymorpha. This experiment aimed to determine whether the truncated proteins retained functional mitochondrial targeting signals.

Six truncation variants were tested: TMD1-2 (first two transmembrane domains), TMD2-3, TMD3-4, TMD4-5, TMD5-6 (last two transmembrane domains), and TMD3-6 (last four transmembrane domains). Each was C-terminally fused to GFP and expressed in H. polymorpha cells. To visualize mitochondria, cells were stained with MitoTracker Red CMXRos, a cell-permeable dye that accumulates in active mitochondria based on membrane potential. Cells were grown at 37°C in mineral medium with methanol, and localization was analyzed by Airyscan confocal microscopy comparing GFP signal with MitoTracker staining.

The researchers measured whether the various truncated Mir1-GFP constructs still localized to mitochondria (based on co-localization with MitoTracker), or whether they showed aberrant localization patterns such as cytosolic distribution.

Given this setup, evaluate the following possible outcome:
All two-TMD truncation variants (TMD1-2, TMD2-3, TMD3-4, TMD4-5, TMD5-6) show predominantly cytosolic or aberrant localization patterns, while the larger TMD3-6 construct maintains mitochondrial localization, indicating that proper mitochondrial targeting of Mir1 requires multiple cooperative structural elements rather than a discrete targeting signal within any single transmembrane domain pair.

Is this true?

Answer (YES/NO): NO